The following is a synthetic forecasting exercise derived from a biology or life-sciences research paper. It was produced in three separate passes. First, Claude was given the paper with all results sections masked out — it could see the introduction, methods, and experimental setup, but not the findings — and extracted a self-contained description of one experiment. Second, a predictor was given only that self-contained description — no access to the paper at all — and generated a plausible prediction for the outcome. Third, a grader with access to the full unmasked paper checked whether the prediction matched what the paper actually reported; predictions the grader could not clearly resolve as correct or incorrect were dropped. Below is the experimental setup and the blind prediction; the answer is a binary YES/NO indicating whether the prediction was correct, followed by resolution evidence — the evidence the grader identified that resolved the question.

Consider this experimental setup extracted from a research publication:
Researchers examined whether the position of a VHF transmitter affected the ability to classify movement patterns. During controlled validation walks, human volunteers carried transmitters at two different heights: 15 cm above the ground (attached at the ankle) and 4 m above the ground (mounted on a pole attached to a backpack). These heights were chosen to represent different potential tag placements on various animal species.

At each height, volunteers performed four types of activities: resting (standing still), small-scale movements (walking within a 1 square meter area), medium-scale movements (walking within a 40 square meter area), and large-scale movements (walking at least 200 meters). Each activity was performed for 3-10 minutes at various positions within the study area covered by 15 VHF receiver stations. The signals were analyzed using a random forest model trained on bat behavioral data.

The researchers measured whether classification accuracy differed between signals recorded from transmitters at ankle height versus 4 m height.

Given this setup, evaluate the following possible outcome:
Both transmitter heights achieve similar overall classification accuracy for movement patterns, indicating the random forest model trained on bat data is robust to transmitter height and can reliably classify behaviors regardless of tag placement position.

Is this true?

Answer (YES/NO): YES